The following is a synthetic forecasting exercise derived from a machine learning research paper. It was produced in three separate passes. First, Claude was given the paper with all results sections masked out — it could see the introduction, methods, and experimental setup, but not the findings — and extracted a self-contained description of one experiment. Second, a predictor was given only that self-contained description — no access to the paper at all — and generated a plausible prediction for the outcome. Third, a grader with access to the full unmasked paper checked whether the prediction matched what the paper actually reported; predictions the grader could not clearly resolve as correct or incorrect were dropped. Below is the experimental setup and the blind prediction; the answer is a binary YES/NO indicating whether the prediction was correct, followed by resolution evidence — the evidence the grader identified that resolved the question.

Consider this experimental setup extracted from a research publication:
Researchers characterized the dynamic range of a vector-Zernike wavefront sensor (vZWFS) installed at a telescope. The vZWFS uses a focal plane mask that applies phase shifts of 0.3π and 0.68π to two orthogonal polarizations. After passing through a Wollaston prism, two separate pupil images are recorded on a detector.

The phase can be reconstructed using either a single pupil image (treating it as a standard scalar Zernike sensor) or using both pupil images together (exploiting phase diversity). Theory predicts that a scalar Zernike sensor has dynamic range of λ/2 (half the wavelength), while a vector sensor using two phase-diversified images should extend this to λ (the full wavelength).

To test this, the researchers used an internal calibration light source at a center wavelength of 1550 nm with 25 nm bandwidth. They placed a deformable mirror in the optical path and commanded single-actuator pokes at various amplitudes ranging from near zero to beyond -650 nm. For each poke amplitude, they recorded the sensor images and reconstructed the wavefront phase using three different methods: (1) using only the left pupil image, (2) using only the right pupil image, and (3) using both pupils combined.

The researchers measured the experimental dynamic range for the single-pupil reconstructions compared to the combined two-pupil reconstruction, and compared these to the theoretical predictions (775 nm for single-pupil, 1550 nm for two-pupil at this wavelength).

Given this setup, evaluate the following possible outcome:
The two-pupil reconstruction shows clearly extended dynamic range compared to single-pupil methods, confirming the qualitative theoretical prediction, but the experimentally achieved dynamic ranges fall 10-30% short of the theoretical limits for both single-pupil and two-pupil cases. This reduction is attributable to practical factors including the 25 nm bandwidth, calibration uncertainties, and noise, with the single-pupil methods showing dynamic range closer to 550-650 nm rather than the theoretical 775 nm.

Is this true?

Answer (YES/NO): NO